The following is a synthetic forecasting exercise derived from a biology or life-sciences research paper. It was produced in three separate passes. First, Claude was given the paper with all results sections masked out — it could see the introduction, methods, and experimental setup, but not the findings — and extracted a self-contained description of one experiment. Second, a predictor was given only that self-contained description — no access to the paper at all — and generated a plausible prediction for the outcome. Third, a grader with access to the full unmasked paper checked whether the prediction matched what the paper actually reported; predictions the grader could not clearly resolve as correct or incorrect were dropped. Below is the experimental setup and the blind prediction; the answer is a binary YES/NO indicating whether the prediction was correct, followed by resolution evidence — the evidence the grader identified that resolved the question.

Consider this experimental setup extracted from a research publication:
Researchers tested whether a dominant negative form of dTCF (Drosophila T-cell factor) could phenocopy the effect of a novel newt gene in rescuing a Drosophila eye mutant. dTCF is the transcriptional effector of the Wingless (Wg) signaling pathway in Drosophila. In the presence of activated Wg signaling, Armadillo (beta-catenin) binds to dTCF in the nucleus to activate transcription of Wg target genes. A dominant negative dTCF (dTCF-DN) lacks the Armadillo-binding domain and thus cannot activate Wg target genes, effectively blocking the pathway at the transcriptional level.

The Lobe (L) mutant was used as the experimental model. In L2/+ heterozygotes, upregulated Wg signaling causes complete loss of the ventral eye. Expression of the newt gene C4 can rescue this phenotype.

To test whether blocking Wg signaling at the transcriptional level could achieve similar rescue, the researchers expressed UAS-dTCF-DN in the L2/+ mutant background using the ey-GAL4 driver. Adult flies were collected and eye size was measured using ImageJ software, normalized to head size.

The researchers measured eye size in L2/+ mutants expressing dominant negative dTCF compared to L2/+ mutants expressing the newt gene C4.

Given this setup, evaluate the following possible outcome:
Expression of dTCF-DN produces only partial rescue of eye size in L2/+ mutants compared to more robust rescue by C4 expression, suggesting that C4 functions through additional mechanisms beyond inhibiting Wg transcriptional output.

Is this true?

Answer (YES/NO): YES